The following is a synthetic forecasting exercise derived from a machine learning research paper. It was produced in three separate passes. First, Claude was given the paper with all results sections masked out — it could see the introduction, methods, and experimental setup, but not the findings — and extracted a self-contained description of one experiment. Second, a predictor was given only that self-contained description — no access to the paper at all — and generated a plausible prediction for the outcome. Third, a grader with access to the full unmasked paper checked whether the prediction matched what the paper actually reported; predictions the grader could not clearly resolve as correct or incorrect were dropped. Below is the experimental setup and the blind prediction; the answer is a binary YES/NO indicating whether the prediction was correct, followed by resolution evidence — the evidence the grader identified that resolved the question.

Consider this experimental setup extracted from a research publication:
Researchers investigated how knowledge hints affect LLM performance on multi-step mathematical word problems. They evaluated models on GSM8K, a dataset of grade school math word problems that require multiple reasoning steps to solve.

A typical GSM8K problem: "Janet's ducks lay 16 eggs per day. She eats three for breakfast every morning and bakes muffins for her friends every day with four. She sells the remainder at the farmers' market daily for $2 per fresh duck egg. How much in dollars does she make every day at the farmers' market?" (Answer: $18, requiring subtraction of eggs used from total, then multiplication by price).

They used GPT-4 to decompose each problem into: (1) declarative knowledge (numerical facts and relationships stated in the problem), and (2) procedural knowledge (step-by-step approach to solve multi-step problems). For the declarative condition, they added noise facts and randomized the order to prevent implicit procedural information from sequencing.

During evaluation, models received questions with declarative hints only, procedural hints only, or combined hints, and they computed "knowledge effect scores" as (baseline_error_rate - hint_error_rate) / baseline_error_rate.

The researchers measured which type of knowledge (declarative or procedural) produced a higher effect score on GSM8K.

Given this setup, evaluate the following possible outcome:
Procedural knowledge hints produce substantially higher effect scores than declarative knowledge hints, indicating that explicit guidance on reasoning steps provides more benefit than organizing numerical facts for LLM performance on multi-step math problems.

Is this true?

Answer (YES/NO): YES